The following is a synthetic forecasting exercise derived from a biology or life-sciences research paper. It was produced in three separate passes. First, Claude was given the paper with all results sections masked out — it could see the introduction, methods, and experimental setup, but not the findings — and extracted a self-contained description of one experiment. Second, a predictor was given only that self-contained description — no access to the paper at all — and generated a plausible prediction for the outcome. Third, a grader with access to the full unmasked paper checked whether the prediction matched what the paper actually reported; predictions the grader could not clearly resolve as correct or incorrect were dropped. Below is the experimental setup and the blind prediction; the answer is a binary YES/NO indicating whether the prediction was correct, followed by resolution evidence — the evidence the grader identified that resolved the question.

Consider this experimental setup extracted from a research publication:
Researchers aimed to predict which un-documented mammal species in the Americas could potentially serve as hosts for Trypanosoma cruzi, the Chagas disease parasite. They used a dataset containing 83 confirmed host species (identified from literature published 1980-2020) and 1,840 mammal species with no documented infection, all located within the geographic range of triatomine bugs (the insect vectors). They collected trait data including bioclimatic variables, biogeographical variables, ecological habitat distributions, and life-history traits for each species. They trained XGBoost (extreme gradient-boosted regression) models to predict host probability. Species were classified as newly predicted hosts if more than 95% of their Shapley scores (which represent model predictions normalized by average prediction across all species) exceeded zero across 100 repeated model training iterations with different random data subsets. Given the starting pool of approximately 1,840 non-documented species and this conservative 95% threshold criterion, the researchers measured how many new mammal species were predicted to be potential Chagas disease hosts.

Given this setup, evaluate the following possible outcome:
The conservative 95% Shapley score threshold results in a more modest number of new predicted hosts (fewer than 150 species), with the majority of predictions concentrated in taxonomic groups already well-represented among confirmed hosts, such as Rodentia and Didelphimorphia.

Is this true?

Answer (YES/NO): NO